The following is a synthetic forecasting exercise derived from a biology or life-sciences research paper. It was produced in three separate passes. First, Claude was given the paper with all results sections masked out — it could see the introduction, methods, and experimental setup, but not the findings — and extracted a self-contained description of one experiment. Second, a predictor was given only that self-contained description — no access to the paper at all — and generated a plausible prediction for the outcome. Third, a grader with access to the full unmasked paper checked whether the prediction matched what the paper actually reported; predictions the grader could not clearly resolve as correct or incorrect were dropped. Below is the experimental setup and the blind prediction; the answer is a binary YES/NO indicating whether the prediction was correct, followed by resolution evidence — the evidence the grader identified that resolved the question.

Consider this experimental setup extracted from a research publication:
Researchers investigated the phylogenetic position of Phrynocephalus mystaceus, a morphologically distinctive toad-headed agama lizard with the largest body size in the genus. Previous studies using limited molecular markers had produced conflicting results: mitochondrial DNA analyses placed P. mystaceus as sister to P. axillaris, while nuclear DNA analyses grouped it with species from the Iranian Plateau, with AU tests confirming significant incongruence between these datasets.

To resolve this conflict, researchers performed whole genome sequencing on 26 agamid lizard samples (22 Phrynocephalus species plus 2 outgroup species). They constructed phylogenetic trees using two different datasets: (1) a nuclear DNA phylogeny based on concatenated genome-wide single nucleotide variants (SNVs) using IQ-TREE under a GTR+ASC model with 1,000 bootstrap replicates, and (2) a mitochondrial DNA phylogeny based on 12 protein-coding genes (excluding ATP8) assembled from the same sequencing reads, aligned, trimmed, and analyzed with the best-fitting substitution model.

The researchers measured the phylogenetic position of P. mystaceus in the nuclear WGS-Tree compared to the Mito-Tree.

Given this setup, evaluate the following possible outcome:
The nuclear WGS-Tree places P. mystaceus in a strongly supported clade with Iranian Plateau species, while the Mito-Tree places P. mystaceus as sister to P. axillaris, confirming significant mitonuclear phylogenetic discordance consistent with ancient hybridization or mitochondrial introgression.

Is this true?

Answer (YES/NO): NO